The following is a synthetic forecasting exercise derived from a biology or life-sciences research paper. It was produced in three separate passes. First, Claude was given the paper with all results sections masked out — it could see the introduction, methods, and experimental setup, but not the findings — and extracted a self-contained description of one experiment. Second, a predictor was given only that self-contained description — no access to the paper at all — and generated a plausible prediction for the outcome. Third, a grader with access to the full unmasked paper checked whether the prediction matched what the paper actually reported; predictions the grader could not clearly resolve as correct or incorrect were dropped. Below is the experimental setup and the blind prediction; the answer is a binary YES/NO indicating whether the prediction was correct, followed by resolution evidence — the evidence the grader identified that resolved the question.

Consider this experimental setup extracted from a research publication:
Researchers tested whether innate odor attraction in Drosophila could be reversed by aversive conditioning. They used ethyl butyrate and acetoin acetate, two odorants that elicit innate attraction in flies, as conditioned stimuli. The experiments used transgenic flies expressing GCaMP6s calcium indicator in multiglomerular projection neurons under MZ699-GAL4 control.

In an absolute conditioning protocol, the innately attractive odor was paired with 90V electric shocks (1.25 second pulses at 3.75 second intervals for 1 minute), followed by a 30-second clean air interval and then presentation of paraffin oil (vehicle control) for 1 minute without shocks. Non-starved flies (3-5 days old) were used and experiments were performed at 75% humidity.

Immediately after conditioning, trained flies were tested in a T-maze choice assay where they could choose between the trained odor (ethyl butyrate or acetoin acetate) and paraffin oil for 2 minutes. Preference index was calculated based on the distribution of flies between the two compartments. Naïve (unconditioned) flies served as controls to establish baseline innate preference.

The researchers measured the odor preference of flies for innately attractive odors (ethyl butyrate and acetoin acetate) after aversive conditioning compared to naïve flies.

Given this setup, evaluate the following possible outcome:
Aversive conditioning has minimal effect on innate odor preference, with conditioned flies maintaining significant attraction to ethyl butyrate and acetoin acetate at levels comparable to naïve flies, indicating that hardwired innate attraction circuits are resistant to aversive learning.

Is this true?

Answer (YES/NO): NO